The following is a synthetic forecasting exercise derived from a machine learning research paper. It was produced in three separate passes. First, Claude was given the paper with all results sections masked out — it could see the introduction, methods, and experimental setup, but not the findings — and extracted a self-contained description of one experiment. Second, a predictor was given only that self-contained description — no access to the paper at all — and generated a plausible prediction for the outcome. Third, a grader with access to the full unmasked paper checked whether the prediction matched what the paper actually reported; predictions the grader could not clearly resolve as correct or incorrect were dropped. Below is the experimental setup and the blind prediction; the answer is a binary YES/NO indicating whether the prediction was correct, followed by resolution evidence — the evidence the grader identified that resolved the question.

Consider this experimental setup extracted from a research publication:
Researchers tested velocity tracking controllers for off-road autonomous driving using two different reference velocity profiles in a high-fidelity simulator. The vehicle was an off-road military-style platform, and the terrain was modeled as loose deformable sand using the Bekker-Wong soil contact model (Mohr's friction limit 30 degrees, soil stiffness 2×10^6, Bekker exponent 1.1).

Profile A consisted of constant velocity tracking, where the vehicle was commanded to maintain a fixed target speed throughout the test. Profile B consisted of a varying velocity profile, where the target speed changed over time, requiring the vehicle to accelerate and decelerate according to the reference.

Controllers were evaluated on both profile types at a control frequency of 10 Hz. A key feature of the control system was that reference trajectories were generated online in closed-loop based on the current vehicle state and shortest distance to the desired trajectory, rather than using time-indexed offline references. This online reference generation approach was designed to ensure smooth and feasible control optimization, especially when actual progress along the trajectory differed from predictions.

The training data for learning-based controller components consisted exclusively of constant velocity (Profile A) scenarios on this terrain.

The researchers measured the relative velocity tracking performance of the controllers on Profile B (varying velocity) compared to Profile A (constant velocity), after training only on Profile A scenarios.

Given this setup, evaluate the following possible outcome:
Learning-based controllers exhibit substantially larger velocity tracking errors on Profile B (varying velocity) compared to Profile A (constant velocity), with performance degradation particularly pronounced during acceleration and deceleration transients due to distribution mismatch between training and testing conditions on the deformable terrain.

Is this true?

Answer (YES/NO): NO